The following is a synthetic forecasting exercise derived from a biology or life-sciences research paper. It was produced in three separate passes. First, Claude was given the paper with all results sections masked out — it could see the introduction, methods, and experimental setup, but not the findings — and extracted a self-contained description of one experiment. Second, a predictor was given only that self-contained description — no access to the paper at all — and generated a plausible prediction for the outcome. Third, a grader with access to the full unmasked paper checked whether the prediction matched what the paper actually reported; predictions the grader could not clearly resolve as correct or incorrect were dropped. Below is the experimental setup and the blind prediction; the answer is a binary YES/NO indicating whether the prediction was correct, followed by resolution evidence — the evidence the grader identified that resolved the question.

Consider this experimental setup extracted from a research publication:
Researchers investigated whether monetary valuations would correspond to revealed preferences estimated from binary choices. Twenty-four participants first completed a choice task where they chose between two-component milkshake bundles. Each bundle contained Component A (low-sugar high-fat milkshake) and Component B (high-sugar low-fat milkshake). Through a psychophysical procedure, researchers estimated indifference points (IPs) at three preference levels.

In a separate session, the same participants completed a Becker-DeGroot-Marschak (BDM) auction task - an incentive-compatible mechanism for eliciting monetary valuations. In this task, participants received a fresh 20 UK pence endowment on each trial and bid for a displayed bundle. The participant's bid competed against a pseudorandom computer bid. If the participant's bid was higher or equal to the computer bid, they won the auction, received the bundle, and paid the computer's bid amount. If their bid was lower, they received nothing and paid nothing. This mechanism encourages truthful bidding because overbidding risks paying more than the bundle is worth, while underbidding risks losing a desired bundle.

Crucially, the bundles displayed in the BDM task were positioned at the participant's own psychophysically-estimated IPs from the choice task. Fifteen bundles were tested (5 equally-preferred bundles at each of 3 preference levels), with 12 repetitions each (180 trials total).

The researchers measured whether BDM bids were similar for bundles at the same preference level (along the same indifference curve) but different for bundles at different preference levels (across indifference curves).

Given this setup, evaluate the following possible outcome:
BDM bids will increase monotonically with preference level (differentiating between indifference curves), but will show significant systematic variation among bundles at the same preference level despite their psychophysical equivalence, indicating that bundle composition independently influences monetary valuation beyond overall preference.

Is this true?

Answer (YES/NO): NO